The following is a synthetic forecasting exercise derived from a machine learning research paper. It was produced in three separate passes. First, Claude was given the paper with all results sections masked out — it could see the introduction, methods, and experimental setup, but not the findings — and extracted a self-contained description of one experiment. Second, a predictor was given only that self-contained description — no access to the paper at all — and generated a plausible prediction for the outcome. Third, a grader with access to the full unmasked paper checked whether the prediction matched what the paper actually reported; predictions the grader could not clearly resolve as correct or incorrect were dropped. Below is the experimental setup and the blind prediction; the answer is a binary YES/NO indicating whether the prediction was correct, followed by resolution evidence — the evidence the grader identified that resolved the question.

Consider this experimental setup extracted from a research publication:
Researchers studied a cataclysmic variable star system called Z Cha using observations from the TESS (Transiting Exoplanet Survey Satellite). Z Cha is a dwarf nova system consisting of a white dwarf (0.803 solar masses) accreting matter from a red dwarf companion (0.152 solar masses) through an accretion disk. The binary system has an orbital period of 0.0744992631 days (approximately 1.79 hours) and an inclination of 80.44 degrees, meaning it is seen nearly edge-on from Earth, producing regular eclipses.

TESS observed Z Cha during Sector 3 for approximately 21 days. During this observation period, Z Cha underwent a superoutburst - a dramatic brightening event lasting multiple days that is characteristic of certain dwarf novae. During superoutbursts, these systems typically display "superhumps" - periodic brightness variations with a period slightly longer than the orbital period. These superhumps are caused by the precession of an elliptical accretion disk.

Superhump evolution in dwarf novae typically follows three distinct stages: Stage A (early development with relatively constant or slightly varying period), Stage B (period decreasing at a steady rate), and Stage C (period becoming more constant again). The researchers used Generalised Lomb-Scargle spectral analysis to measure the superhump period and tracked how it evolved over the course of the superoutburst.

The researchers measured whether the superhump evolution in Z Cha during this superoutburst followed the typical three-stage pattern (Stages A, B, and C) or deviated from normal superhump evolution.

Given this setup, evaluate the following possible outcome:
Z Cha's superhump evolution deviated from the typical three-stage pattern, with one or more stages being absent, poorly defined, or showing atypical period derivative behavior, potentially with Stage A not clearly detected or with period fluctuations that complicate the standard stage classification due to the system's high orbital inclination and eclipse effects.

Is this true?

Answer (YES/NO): YES